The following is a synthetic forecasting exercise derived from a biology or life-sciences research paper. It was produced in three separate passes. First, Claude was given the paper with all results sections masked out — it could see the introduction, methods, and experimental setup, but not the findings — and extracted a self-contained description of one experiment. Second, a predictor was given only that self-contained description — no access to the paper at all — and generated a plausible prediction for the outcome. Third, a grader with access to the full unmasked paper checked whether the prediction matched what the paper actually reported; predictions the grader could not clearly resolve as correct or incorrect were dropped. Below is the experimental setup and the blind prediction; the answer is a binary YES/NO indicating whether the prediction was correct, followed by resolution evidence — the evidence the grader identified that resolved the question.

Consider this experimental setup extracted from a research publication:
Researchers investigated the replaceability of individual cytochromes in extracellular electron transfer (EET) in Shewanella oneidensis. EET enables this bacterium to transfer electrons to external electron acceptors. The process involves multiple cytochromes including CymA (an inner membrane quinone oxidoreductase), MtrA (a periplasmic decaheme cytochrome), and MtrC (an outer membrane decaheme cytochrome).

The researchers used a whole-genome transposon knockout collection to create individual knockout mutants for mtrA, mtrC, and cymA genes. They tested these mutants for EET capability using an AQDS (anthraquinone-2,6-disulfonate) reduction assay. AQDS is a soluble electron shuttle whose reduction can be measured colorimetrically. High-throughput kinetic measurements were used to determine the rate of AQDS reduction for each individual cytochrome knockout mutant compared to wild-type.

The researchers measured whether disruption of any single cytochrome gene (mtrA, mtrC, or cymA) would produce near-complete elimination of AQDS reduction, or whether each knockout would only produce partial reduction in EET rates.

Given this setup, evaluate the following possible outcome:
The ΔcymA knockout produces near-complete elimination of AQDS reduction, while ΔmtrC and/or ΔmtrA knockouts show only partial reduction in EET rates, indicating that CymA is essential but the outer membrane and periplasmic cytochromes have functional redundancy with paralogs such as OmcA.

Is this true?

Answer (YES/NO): NO